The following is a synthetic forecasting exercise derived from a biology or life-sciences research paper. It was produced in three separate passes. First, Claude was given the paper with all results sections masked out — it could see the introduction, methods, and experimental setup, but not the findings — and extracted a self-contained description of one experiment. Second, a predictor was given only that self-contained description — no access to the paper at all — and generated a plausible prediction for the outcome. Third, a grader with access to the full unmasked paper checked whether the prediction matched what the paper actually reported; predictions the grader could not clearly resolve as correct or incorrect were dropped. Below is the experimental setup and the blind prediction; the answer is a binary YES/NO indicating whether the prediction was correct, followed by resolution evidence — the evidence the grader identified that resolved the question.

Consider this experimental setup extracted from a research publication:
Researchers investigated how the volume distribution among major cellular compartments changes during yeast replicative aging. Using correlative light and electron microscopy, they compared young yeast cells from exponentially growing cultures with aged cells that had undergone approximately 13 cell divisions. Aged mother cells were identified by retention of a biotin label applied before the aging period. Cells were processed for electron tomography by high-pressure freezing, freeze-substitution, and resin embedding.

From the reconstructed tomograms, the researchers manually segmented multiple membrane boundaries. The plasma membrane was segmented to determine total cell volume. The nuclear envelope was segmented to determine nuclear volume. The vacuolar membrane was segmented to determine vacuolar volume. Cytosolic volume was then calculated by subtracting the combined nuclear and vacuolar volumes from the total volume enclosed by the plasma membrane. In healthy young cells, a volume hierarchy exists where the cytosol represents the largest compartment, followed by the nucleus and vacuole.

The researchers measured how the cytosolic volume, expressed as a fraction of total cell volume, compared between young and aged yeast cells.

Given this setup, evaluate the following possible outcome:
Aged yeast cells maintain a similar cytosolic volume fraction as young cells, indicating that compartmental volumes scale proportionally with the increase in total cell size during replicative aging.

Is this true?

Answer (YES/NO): NO